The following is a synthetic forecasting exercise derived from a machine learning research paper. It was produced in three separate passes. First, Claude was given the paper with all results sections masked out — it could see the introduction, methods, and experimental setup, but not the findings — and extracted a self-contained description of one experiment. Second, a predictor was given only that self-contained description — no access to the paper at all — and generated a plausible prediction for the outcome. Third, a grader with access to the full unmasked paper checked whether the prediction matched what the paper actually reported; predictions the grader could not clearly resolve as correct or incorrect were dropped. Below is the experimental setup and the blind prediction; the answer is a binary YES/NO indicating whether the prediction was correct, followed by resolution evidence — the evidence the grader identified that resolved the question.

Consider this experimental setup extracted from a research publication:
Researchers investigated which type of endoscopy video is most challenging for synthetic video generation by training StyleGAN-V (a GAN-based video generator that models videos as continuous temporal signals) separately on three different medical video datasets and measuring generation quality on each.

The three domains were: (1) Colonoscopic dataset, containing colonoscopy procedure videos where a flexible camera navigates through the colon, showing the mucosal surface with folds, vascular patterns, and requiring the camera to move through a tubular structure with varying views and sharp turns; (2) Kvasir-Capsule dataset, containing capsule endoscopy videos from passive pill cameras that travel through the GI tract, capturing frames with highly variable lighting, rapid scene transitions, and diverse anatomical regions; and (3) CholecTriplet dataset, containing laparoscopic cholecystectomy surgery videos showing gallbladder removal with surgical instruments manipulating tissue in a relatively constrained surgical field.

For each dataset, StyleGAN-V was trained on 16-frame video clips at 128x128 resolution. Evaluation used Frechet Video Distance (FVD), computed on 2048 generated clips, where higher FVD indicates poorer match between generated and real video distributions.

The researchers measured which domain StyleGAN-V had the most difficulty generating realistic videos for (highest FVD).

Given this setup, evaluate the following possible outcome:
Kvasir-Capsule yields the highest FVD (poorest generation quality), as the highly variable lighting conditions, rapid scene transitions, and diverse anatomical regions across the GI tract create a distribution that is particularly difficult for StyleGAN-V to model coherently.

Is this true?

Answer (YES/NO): NO